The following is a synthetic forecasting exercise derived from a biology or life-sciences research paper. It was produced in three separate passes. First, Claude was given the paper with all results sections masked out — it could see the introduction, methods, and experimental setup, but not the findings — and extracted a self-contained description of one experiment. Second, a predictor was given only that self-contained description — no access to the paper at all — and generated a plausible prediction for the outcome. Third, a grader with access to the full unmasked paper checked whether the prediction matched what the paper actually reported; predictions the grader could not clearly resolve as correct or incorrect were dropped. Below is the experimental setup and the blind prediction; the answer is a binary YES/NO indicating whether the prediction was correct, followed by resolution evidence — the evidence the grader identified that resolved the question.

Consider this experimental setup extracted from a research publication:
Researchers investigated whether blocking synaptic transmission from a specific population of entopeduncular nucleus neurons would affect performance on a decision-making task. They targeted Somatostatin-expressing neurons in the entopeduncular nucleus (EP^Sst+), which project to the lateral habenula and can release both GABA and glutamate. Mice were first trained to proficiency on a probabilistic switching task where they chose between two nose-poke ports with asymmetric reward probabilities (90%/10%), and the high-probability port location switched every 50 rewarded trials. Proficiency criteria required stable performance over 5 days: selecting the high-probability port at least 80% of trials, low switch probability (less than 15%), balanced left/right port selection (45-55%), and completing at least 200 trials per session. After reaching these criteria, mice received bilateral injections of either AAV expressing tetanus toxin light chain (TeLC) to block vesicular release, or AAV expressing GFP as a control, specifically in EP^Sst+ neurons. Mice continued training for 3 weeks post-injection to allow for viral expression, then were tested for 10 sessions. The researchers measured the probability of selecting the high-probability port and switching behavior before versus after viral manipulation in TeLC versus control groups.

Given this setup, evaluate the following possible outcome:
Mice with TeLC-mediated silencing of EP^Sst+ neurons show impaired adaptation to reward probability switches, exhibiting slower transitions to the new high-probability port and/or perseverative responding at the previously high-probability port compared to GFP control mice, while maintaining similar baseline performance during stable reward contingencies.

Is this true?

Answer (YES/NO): NO